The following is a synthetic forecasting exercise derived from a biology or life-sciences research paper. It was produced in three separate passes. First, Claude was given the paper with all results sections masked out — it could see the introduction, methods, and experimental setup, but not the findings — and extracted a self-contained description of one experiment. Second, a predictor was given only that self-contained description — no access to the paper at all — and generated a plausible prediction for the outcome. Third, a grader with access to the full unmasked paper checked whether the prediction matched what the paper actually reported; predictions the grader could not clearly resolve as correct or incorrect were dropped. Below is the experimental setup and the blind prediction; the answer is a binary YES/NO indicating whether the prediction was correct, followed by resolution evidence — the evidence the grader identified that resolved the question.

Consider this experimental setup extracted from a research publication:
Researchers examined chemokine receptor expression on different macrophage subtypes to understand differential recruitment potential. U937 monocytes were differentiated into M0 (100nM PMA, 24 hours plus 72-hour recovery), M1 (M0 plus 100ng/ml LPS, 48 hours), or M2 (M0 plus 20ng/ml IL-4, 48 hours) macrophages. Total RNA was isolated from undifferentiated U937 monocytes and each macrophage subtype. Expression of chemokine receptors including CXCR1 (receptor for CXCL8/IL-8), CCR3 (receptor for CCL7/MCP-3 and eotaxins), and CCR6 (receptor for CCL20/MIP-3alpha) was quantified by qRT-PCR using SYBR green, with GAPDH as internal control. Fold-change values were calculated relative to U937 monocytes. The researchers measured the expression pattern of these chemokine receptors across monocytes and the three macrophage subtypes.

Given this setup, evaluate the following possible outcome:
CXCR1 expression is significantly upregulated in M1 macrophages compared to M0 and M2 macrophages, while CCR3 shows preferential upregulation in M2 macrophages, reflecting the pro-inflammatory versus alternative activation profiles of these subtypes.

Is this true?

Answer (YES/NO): NO